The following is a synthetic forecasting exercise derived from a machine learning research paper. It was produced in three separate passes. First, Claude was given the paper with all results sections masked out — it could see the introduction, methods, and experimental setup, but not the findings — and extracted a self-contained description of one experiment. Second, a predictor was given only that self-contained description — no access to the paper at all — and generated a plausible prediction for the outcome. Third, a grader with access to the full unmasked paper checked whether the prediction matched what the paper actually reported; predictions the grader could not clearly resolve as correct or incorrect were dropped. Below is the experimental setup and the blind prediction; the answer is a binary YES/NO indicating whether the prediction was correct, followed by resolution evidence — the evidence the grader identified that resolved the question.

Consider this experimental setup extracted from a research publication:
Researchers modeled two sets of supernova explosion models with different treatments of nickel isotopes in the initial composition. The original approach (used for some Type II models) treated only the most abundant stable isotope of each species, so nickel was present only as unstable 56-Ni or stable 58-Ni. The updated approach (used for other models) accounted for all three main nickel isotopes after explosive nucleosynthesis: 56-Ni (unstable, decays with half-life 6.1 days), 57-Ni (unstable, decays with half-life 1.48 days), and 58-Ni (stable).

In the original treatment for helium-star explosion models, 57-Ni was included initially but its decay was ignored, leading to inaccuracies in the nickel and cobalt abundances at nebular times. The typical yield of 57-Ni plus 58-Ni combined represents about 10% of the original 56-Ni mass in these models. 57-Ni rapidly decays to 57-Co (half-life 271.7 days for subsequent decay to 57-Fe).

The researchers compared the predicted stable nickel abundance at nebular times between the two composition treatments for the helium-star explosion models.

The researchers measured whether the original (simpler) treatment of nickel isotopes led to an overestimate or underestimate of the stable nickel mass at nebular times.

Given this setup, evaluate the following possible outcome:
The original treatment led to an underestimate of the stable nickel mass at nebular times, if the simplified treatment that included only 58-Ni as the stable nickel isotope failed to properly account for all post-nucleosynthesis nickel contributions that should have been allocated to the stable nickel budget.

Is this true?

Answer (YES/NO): NO